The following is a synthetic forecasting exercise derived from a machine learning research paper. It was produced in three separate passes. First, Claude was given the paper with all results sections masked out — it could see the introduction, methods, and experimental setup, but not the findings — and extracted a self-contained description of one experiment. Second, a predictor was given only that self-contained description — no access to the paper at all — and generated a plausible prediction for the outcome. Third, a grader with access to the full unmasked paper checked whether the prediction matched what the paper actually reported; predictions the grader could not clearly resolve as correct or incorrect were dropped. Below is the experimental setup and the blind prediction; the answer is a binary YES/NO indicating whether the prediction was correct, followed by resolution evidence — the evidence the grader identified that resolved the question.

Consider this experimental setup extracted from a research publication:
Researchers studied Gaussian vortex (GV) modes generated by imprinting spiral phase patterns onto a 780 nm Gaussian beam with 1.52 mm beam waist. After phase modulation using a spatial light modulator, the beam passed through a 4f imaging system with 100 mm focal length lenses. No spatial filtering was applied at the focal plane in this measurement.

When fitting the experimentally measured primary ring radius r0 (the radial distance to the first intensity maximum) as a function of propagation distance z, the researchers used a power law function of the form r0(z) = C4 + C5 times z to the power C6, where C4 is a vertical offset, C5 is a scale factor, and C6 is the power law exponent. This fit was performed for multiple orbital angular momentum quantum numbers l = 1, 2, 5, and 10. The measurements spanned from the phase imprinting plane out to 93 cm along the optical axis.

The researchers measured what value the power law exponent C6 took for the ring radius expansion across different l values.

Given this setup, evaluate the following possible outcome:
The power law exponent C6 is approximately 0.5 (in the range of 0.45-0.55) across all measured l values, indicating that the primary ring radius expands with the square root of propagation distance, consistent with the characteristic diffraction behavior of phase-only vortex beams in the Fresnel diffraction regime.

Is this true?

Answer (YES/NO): YES